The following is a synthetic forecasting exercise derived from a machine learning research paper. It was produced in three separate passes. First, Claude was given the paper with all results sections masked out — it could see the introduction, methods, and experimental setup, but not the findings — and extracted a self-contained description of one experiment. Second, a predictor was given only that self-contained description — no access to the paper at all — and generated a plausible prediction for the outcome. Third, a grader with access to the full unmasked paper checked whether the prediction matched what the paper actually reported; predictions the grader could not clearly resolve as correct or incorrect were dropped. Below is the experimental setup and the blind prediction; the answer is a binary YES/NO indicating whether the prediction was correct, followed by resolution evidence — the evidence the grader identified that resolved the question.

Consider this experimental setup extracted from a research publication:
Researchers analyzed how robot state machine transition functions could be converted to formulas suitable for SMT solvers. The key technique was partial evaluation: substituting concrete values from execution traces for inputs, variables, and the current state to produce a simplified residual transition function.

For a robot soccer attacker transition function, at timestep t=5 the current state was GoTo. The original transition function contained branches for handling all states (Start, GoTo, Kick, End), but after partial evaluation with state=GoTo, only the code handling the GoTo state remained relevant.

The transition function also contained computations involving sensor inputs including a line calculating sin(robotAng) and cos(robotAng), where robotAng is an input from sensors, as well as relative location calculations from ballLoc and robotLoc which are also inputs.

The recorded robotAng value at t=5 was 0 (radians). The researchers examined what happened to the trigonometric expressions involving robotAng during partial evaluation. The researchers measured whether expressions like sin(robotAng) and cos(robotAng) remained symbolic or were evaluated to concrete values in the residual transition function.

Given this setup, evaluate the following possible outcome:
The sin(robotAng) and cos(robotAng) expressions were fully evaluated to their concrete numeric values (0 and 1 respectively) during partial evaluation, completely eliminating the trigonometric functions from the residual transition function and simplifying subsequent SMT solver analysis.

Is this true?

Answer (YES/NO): YES